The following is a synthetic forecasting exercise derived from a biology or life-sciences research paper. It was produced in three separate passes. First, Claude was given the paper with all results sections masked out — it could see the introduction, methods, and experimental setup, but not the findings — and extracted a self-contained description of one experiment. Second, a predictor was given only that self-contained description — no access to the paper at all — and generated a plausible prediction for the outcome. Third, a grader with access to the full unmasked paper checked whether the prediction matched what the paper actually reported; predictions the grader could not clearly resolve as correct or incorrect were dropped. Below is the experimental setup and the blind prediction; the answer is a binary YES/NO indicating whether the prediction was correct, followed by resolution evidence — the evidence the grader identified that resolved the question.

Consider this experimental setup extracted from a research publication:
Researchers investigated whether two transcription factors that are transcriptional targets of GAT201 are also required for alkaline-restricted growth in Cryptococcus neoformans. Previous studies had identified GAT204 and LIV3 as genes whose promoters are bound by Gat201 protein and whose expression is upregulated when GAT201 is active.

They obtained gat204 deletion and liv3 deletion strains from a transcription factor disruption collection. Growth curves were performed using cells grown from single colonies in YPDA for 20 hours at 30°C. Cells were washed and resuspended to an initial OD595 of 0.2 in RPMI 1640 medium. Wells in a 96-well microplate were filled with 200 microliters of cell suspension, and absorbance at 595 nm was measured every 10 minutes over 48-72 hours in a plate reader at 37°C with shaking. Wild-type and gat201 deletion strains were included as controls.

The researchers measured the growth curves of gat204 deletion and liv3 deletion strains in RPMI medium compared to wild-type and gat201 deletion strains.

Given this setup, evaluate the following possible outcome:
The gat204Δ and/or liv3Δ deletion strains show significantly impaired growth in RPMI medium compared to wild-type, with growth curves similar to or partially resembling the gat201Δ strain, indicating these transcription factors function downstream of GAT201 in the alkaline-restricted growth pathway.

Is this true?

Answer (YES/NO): NO